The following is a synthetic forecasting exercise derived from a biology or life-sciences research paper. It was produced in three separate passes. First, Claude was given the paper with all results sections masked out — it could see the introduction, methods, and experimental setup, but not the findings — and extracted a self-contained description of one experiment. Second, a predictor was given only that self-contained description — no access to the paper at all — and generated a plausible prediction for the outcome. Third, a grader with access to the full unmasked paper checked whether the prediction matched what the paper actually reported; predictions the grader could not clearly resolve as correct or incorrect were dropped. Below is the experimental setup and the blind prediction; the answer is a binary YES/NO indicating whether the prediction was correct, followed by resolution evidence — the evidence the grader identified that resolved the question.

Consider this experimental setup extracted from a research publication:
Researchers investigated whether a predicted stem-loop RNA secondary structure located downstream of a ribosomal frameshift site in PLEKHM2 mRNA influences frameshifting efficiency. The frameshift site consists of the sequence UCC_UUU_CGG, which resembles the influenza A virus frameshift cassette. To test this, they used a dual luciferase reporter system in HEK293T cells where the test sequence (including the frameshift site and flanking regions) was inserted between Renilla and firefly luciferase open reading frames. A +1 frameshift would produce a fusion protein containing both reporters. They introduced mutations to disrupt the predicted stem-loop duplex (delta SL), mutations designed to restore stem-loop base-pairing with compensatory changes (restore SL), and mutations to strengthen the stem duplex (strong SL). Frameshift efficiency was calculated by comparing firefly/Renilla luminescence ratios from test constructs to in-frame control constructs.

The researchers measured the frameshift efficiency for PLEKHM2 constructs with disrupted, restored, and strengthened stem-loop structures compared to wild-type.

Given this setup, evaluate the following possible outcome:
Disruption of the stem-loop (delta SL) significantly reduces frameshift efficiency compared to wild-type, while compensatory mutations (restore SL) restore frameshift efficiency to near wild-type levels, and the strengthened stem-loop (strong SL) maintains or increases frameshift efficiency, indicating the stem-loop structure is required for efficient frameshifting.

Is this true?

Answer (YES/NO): NO